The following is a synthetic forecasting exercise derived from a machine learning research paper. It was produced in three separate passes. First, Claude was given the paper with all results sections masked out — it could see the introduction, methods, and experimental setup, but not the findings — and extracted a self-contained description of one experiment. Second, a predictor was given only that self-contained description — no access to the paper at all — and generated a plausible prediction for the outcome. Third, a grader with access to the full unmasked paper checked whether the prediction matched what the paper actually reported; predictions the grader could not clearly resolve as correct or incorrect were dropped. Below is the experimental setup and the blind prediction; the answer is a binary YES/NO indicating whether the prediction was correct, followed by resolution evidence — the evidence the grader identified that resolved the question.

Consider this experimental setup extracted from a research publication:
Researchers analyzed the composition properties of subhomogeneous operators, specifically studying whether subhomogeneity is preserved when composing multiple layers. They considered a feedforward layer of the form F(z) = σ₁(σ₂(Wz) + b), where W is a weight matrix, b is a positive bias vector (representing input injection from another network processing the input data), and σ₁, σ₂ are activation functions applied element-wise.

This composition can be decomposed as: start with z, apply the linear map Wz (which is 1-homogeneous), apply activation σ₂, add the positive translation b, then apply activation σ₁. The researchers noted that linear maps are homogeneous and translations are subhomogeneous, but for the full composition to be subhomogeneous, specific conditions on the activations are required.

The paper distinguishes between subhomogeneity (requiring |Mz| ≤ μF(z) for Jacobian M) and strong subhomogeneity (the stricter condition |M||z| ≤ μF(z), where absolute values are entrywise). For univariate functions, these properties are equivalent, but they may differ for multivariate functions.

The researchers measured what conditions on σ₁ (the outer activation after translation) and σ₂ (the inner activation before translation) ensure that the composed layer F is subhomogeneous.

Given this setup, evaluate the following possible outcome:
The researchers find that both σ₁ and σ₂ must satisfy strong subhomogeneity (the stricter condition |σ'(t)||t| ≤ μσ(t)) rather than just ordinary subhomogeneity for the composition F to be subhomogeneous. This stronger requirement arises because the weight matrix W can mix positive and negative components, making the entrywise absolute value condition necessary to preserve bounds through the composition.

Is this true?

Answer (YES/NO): NO